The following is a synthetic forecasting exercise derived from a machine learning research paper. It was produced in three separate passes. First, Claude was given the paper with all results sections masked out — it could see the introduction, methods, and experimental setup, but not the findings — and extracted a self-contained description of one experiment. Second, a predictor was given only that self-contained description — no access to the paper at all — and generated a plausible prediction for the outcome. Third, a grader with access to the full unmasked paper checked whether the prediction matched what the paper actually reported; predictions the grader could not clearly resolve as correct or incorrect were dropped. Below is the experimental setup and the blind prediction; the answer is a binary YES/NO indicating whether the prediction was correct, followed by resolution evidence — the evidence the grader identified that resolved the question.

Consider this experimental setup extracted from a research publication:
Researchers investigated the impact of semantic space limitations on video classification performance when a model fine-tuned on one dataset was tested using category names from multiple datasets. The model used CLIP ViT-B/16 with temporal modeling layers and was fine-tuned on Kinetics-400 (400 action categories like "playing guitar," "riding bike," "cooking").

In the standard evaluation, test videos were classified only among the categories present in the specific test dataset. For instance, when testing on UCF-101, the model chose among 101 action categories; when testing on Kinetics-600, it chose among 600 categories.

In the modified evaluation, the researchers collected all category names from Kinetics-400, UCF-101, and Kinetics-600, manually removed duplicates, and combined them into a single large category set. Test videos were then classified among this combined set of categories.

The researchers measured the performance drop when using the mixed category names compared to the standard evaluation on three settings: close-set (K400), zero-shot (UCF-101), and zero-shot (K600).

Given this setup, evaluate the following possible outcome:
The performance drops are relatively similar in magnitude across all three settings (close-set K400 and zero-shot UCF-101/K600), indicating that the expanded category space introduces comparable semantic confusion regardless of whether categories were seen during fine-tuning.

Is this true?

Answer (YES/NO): NO